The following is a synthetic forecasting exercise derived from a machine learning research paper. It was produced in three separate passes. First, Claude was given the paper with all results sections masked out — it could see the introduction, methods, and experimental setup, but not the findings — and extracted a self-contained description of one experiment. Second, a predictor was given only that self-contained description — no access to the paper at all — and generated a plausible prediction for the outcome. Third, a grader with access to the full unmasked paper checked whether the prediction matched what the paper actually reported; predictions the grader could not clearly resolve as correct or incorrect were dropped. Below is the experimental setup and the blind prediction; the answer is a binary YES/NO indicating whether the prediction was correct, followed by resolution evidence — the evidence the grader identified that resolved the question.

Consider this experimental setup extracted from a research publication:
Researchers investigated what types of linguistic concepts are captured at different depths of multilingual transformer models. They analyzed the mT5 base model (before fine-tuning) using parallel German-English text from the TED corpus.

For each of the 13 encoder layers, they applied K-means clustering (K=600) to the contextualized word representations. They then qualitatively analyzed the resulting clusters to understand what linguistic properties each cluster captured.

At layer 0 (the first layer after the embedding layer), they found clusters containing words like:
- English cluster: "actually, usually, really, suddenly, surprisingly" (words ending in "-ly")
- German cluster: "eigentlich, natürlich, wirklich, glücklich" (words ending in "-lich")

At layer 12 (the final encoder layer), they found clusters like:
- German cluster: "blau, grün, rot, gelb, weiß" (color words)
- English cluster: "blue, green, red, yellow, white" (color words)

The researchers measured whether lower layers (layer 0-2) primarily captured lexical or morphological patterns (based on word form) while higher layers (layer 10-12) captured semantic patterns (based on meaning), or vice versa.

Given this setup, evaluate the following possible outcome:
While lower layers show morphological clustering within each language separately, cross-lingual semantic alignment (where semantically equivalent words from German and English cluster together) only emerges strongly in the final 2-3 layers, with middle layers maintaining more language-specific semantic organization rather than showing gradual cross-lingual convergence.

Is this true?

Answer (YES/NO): NO